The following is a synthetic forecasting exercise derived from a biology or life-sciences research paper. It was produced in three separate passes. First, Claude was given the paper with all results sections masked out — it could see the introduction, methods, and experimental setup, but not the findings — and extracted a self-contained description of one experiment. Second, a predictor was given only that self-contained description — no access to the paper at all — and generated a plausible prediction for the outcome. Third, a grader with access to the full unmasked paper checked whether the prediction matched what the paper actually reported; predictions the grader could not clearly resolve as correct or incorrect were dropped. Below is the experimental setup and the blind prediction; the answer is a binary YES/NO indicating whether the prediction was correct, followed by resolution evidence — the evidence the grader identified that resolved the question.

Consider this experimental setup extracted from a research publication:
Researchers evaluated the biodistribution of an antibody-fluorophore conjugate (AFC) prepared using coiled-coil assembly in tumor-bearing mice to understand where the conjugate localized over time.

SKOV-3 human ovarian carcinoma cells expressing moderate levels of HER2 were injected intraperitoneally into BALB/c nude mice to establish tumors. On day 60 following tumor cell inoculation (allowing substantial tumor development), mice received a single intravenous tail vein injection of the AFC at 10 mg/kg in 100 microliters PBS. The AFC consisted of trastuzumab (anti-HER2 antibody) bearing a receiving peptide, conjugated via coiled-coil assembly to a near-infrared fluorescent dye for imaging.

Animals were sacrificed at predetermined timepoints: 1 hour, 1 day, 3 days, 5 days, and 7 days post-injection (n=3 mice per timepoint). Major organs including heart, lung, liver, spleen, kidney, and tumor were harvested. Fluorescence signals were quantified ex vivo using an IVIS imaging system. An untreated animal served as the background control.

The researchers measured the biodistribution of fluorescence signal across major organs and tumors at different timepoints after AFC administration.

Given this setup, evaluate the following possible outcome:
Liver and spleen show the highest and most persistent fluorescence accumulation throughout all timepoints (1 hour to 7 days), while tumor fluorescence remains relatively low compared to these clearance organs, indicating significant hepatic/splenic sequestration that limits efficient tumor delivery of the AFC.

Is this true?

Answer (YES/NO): NO